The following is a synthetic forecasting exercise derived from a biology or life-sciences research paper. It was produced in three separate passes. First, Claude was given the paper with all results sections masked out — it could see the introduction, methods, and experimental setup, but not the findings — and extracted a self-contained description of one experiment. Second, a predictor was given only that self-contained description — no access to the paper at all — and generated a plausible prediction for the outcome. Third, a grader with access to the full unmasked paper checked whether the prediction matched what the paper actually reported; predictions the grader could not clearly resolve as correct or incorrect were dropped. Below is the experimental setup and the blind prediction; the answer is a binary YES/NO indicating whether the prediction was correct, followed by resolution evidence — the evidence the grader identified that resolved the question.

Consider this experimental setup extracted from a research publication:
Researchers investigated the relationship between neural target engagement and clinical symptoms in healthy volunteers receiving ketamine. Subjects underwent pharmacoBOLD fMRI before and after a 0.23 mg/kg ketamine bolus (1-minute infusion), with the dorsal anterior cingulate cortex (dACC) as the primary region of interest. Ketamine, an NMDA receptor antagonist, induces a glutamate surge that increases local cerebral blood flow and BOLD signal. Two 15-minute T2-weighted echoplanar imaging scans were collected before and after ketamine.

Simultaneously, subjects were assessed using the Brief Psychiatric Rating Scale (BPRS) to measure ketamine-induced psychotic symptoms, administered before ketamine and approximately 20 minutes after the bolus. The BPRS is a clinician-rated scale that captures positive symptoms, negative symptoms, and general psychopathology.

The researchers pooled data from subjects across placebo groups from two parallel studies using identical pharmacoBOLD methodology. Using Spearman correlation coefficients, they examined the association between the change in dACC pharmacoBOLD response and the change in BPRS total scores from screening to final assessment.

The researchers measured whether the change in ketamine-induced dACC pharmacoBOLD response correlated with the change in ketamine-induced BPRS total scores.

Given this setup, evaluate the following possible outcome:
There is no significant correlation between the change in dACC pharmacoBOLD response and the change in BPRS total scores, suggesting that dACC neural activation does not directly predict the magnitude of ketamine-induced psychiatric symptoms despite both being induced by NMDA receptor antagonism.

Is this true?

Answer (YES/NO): YES